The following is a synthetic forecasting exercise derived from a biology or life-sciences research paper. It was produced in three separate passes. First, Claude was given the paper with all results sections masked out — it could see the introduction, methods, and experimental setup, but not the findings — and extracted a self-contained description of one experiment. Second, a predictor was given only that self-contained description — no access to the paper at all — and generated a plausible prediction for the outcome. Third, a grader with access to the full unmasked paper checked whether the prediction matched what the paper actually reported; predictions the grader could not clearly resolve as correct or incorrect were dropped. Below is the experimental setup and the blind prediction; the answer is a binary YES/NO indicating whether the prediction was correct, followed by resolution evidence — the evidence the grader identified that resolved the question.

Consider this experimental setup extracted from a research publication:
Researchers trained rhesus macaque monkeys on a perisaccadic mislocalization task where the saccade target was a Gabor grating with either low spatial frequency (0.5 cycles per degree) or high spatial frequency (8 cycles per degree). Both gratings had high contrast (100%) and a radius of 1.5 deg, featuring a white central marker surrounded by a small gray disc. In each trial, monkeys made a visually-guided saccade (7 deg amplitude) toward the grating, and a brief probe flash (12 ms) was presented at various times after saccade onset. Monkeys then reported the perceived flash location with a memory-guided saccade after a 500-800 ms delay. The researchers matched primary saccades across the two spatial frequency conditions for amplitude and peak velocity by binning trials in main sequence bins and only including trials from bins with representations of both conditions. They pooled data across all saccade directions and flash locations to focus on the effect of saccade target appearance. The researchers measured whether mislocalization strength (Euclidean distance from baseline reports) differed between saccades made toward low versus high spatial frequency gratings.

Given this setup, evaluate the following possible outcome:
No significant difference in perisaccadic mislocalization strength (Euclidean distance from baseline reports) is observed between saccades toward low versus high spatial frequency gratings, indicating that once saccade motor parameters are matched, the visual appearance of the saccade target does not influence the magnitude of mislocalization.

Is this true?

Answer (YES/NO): NO